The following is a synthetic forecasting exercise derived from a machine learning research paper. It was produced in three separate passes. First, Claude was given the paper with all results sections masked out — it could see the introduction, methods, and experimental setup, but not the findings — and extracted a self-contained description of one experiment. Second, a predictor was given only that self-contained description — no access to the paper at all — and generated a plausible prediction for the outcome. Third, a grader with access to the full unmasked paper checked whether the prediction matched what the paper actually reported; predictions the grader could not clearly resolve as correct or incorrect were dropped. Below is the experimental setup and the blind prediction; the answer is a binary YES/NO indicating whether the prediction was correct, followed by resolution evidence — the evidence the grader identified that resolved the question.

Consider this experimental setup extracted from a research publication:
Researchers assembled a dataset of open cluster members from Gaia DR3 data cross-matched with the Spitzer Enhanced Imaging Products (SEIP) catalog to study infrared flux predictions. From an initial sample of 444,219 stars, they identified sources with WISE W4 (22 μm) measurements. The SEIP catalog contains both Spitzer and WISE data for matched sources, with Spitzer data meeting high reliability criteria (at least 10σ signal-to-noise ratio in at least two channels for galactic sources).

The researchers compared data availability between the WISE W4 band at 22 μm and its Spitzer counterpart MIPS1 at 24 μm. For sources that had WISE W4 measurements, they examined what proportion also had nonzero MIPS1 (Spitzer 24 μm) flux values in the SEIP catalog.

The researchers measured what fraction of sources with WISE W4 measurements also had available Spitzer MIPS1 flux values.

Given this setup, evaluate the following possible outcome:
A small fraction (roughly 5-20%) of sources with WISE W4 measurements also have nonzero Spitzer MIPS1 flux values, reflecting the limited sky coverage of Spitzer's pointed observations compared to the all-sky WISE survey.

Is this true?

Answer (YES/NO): YES